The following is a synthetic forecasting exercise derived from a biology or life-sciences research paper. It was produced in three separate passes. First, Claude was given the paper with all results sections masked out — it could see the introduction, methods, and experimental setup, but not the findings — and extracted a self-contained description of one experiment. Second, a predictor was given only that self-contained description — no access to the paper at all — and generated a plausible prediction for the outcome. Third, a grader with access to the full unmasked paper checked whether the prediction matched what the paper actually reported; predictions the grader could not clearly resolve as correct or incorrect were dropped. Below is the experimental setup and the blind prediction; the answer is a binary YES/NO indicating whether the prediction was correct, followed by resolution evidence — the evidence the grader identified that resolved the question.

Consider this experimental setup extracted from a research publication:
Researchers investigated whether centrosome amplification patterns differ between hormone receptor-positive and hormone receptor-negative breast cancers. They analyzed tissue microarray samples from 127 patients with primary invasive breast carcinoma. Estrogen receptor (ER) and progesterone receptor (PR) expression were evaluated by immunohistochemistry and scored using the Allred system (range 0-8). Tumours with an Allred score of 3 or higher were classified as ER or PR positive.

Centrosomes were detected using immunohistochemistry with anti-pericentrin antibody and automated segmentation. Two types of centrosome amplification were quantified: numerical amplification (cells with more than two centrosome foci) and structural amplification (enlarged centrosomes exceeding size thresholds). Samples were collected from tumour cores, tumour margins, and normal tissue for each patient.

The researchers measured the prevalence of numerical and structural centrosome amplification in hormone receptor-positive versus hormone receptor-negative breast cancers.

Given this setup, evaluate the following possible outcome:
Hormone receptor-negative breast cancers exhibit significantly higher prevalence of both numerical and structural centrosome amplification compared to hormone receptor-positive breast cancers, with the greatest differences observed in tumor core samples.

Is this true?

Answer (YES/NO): NO